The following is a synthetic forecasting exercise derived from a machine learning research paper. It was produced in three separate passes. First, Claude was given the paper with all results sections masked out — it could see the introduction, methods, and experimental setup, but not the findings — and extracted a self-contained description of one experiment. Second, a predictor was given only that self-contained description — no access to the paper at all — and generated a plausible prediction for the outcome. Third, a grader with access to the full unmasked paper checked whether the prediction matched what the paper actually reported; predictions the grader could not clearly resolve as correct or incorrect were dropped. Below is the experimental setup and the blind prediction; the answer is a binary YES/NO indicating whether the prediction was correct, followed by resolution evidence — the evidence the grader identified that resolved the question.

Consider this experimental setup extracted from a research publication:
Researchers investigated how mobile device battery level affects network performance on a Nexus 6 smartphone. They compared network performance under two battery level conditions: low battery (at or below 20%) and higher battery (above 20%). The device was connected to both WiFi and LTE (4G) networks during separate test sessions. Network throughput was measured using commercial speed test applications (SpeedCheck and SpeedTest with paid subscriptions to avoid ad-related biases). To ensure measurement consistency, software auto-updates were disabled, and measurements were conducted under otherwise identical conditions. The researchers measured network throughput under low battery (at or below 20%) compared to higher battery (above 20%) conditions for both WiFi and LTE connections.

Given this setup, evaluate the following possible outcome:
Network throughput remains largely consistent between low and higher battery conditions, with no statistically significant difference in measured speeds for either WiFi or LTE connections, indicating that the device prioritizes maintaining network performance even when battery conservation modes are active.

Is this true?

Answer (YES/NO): NO